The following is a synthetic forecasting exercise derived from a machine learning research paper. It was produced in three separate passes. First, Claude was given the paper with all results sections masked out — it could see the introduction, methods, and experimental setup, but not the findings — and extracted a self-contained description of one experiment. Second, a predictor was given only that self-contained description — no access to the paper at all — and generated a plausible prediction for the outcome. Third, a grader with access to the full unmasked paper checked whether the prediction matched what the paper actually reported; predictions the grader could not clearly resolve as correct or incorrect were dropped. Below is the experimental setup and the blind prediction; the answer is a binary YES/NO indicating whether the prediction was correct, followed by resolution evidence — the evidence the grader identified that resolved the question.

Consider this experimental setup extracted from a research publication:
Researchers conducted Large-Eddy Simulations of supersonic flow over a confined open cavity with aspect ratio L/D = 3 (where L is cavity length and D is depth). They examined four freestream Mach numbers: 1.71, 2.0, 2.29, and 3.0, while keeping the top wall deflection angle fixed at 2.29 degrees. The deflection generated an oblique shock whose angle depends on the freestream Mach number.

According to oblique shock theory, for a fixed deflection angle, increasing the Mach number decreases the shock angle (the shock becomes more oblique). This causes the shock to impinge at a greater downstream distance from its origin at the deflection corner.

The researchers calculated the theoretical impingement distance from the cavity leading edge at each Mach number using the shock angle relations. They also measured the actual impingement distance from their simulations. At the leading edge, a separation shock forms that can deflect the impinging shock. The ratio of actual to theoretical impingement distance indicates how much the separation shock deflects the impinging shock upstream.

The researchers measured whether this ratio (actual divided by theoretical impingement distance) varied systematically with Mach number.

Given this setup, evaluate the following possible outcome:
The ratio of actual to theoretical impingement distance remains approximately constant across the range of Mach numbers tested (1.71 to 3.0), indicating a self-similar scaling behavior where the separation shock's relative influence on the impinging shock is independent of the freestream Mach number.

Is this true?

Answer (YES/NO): NO